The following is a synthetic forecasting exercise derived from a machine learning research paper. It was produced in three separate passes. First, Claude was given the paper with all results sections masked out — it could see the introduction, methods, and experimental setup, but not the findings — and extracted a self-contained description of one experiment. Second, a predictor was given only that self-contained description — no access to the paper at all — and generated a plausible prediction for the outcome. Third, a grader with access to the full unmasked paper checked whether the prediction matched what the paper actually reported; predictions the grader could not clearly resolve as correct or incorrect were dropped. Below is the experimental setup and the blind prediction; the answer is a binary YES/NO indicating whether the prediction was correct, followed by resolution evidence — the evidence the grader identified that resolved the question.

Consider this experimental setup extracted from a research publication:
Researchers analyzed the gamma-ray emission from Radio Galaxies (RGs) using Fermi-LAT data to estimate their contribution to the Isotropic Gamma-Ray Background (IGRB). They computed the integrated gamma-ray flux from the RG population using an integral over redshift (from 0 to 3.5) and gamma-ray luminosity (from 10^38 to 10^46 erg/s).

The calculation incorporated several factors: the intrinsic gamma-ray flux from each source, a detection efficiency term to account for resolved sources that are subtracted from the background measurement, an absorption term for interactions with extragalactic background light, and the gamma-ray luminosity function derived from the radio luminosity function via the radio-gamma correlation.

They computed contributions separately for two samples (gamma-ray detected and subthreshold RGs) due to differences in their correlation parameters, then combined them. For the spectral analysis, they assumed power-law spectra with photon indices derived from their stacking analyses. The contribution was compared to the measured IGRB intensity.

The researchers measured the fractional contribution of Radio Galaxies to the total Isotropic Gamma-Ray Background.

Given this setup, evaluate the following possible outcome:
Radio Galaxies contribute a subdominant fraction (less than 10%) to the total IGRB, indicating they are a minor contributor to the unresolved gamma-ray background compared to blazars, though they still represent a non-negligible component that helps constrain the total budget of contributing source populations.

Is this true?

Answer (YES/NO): NO